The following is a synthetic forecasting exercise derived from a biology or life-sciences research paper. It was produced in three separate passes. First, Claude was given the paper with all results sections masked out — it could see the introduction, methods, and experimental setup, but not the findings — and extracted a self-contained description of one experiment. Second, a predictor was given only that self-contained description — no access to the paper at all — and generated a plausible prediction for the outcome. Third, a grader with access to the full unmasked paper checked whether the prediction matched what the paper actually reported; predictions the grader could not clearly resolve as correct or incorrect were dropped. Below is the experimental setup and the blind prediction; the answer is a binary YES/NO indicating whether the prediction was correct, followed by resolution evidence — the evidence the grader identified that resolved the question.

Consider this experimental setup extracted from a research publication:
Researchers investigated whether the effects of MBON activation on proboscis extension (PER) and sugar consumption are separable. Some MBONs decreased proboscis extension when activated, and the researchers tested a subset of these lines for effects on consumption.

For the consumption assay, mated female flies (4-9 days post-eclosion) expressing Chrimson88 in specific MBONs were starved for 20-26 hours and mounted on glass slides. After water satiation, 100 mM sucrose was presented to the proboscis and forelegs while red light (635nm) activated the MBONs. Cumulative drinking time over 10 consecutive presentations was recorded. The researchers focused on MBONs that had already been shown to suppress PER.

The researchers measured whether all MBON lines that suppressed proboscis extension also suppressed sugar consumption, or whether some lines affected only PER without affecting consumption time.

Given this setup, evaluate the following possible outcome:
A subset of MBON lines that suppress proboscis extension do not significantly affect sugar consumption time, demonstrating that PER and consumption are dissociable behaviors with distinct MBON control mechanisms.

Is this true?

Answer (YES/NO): YES